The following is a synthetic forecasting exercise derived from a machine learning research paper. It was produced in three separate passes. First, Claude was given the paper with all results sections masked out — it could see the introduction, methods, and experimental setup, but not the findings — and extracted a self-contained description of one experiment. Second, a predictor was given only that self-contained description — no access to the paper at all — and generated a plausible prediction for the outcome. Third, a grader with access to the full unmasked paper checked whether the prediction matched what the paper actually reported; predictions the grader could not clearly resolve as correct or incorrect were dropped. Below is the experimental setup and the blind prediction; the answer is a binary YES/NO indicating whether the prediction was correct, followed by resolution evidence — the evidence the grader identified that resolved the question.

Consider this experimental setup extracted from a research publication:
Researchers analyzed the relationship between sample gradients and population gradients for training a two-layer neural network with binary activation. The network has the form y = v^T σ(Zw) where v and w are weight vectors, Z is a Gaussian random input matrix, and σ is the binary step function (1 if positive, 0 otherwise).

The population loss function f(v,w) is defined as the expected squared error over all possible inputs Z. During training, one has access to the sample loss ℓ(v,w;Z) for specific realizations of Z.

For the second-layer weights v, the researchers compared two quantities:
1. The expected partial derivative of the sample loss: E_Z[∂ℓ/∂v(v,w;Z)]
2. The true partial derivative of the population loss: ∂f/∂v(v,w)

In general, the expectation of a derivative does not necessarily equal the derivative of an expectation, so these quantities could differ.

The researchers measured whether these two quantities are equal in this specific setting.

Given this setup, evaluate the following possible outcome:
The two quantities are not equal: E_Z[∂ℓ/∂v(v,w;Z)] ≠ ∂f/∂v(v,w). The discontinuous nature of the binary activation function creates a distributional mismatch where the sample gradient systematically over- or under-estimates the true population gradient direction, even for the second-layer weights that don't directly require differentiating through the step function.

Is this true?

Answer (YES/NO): NO